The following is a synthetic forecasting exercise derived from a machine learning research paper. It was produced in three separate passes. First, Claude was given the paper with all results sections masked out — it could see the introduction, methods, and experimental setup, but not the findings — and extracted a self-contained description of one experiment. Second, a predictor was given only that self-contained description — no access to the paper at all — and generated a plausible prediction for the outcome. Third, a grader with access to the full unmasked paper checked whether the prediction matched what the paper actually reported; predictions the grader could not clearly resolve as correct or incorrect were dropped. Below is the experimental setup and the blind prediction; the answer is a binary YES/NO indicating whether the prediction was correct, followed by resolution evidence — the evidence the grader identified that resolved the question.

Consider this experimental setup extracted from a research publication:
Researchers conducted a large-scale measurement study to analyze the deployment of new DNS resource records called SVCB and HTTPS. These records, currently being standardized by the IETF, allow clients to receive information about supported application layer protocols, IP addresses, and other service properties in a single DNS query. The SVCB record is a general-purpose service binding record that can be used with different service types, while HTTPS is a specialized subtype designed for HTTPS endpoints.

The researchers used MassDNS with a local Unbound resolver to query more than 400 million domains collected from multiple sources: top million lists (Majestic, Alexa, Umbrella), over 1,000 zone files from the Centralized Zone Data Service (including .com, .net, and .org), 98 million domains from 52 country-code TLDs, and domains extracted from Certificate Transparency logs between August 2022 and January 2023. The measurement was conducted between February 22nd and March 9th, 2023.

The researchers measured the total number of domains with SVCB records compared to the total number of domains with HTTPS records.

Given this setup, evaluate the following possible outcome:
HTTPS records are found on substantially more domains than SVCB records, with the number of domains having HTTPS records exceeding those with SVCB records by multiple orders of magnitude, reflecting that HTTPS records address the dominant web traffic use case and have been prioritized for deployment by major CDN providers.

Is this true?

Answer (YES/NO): YES